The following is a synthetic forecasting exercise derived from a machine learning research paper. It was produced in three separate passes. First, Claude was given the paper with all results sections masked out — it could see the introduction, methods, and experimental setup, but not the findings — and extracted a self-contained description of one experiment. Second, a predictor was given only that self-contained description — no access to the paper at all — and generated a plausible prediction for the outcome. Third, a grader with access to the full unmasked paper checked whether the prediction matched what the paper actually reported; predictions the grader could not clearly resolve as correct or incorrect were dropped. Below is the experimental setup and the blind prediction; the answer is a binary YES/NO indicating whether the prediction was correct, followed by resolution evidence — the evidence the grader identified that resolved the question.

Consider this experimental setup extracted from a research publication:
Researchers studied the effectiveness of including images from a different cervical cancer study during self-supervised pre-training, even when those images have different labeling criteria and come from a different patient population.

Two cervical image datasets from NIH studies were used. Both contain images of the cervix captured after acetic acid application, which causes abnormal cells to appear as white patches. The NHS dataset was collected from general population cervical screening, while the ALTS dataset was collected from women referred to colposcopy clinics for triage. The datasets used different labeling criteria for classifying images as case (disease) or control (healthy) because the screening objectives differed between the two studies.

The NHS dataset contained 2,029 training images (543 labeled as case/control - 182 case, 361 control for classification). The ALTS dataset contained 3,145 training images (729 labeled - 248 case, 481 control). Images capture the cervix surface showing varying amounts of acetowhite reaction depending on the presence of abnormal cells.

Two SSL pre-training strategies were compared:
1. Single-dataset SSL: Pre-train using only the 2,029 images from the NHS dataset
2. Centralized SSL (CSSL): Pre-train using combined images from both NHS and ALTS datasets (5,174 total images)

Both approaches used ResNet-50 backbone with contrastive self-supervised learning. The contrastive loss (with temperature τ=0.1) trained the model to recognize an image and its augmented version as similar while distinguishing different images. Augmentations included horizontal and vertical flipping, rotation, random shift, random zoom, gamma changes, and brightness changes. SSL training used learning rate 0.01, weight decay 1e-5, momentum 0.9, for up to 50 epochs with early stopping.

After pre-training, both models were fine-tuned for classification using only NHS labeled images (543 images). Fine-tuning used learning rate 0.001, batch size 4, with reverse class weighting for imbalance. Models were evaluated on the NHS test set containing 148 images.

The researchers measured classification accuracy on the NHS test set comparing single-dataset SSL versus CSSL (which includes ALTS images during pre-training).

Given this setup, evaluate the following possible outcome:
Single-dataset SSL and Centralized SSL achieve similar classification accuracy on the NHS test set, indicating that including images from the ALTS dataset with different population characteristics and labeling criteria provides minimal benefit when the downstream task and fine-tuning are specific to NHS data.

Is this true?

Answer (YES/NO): NO